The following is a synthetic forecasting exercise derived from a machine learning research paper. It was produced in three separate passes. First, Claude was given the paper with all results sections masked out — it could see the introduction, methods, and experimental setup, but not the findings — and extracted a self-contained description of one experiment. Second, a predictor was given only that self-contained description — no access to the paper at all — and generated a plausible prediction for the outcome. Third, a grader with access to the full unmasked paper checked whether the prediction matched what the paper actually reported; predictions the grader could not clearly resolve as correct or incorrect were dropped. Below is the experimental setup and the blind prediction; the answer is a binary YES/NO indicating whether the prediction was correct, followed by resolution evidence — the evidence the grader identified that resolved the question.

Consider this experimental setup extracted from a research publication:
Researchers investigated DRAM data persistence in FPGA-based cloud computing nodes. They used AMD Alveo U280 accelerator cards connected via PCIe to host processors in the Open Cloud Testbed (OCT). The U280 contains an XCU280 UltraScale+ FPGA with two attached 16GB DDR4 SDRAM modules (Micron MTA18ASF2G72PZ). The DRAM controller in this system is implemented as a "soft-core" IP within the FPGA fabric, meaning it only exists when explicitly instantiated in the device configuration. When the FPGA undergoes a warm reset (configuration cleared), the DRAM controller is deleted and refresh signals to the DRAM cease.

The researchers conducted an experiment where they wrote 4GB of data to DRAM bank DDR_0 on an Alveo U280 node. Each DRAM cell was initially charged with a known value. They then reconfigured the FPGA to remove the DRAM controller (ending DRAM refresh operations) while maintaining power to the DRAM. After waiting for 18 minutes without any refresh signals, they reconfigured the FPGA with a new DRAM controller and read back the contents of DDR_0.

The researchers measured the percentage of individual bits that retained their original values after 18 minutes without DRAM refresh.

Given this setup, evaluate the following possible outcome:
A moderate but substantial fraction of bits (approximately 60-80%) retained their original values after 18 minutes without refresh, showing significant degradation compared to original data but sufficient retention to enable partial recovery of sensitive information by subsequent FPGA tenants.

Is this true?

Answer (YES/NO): NO